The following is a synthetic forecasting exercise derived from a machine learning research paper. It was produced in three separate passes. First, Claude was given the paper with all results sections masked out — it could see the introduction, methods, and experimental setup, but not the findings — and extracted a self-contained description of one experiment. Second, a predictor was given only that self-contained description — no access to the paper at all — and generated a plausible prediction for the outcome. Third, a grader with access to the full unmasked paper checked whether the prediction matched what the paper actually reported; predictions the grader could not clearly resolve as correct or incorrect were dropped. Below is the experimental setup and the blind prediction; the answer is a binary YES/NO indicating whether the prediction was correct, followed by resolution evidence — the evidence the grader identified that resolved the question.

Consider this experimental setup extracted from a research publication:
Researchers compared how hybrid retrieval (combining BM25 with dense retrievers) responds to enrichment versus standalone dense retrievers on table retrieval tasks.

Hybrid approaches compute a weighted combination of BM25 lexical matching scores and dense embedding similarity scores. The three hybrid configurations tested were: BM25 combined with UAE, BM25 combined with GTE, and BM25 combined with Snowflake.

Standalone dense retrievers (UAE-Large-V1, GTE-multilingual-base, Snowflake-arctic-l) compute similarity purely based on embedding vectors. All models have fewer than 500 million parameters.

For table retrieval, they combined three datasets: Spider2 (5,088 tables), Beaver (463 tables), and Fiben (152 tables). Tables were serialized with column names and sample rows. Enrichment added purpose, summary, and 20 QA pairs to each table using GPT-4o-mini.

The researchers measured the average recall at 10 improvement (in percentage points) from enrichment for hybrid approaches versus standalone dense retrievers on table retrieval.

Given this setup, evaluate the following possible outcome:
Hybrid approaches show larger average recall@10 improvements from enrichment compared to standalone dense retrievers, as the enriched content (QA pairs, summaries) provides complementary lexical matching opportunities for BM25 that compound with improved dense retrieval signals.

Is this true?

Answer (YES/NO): NO